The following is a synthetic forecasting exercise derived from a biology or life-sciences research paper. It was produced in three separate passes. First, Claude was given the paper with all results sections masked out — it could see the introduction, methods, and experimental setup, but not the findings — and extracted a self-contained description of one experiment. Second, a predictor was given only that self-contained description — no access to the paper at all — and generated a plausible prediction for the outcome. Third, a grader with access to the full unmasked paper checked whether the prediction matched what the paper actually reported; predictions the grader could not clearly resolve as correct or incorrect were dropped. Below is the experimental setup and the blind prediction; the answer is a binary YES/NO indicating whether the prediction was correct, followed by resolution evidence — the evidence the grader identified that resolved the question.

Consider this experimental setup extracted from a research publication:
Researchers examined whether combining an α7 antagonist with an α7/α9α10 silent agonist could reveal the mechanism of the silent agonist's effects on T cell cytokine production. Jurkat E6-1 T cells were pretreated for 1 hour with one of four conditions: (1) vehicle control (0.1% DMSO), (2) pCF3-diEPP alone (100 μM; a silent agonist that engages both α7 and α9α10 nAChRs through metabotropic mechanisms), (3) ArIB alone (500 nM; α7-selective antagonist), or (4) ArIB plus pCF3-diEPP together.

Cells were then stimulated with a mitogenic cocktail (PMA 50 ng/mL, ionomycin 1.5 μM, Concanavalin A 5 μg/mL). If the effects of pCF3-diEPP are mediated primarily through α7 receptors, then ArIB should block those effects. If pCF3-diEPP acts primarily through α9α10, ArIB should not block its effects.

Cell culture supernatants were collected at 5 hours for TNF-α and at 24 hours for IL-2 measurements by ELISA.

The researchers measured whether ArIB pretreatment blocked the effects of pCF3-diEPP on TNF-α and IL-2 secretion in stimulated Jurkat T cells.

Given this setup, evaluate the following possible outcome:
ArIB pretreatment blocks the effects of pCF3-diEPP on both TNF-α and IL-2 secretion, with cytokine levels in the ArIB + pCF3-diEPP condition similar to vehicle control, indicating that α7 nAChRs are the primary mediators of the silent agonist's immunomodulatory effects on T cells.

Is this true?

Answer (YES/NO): NO